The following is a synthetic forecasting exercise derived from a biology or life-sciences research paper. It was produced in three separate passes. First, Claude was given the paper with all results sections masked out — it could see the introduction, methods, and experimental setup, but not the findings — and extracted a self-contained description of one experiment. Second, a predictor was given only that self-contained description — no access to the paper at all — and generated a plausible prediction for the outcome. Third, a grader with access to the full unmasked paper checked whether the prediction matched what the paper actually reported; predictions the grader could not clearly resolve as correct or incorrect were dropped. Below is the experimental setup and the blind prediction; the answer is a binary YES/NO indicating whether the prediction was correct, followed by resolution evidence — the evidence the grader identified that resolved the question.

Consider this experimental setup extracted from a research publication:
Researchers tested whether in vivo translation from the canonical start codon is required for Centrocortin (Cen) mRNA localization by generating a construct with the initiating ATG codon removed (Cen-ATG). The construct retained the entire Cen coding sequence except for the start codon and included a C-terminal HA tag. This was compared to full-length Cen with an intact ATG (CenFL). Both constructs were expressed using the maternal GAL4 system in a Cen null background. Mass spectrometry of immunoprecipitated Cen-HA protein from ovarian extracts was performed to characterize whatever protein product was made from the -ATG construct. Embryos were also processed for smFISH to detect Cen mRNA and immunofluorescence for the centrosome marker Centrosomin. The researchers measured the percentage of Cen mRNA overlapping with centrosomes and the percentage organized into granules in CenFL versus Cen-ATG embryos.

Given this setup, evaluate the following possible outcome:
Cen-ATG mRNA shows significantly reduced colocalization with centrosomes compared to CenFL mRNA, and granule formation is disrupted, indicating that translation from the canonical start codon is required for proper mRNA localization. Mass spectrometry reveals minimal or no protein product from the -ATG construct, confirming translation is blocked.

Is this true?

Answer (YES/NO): NO